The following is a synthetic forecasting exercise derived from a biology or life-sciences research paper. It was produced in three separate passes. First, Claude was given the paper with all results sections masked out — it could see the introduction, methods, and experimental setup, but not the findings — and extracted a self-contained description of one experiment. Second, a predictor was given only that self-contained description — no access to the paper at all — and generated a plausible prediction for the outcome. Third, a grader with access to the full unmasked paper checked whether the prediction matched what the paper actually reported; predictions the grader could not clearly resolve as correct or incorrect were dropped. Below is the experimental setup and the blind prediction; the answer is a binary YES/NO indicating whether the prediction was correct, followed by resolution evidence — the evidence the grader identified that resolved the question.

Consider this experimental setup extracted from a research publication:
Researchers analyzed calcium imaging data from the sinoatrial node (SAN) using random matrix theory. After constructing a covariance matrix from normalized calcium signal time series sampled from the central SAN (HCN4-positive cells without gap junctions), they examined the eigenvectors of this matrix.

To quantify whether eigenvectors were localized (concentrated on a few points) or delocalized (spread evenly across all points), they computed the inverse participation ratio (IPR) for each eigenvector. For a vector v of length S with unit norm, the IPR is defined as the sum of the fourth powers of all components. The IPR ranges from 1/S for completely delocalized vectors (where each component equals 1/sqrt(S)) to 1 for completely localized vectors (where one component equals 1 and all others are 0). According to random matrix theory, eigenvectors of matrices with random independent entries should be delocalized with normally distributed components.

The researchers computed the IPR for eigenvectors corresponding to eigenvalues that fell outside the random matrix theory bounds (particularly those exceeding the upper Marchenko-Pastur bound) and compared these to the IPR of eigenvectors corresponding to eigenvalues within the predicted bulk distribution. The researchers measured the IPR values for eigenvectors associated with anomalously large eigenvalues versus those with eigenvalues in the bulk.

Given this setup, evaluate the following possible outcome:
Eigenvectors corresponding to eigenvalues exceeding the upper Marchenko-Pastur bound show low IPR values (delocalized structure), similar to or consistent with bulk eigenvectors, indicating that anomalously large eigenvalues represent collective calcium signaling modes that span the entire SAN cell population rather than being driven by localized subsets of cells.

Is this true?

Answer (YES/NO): NO